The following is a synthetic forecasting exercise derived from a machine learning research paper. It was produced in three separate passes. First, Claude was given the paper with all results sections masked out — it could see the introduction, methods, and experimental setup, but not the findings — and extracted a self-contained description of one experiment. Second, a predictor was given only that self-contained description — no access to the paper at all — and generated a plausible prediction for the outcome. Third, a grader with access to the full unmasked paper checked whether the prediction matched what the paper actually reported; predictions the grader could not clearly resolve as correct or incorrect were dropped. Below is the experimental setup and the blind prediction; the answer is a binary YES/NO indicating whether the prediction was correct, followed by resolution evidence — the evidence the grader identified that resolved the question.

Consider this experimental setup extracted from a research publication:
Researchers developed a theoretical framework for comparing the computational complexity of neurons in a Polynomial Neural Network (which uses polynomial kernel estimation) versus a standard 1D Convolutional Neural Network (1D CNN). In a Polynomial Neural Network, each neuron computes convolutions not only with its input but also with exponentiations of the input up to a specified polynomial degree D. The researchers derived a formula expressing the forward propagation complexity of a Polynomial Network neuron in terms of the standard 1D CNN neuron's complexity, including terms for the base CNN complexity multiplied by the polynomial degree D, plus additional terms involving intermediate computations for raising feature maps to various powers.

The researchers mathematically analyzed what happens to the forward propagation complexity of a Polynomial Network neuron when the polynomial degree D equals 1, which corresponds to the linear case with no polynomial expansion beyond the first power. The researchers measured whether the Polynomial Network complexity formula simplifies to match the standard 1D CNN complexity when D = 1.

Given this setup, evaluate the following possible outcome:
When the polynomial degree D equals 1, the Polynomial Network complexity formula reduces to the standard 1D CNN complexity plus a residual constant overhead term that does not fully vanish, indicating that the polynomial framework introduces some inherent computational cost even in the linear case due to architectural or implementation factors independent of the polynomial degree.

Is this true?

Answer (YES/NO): NO